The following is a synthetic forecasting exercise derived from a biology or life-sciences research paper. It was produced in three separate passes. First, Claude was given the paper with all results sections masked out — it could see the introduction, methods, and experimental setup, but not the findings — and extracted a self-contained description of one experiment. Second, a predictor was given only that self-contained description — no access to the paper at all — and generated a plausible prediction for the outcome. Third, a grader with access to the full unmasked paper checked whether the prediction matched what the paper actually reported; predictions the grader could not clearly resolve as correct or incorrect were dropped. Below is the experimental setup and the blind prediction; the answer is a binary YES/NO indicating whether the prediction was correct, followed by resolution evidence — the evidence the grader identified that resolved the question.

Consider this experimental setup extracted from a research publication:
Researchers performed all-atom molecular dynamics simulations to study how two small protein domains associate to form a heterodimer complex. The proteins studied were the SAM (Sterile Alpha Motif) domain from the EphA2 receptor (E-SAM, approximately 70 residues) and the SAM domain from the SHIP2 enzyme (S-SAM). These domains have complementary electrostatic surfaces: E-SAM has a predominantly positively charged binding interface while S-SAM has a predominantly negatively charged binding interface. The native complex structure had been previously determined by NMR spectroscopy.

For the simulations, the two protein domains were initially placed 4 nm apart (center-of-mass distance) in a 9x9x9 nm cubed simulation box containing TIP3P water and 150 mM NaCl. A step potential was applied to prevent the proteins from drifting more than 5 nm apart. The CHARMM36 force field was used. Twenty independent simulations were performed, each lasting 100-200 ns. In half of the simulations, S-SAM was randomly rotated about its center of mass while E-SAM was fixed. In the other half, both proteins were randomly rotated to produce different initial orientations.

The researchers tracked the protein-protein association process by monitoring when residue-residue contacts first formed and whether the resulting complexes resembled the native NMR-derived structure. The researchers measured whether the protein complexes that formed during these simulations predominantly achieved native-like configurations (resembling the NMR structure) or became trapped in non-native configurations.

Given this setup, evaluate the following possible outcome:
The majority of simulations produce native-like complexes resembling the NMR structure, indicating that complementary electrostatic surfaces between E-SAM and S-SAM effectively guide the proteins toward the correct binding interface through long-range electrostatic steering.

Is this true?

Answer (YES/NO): NO